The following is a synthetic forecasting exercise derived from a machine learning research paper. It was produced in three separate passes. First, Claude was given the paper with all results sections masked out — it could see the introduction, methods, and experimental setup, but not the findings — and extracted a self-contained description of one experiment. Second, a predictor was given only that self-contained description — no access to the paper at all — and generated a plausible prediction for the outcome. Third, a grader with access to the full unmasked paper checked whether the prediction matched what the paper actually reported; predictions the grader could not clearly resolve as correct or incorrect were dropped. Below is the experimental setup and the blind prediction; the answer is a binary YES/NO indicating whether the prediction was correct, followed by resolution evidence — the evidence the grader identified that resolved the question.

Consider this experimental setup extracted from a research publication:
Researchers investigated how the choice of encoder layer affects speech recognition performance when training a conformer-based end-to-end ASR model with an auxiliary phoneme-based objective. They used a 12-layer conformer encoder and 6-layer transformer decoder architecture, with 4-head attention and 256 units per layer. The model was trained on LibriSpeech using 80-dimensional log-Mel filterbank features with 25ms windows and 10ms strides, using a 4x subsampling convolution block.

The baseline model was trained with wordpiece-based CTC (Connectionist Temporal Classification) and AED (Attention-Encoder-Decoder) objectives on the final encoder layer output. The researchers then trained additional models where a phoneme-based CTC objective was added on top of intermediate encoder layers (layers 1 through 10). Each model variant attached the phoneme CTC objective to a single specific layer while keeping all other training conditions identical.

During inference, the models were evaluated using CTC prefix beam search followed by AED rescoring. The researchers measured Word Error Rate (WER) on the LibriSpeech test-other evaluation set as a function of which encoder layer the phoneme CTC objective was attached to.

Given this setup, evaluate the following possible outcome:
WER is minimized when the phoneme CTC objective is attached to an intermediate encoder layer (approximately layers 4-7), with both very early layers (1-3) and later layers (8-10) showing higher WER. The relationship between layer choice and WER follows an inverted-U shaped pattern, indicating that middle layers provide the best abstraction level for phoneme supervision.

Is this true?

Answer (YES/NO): NO